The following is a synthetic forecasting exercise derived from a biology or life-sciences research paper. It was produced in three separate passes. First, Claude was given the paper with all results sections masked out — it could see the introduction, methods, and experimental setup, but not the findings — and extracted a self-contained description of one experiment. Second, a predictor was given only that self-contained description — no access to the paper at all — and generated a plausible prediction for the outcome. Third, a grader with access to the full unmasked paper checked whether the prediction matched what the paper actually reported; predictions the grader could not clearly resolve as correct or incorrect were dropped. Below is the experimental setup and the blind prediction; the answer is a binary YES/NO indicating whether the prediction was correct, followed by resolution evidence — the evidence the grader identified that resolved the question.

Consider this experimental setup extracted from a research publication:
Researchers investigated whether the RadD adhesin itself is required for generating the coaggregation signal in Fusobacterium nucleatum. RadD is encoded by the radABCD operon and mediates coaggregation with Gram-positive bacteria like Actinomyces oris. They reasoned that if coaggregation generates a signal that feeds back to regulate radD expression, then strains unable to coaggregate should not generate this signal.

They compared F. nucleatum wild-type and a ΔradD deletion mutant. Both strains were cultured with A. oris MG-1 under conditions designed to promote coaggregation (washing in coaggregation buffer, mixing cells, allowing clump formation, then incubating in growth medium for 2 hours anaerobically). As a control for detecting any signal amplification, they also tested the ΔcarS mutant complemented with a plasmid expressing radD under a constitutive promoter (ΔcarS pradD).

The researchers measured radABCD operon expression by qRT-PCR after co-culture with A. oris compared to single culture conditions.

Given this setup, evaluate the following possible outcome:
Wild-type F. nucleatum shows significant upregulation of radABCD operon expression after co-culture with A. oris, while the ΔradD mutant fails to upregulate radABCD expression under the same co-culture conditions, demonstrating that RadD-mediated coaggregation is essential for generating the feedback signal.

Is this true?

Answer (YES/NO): NO